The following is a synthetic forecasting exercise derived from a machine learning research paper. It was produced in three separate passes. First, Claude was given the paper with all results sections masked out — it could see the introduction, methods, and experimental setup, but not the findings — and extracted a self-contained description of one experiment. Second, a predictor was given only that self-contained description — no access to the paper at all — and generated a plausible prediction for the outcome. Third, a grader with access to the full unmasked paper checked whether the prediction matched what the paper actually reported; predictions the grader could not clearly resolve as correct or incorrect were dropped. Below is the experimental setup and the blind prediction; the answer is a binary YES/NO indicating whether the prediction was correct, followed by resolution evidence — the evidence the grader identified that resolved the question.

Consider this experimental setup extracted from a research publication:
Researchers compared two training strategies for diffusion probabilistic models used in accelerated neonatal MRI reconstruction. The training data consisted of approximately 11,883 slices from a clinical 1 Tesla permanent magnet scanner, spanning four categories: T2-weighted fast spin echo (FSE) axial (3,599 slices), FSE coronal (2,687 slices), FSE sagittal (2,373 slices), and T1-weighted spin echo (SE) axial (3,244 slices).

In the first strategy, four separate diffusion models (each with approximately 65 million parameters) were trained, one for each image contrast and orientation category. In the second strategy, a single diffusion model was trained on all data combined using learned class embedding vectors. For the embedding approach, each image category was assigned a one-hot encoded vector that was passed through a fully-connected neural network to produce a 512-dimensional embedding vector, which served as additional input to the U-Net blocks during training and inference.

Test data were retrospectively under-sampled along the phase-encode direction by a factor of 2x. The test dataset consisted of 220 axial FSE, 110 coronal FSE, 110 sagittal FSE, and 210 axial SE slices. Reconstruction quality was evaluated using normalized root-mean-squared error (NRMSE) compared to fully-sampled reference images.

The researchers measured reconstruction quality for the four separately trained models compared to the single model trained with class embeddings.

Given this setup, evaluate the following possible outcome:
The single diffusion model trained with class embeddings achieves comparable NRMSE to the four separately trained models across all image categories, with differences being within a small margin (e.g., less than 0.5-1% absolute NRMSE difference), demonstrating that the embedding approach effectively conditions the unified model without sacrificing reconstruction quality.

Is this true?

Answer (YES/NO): NO